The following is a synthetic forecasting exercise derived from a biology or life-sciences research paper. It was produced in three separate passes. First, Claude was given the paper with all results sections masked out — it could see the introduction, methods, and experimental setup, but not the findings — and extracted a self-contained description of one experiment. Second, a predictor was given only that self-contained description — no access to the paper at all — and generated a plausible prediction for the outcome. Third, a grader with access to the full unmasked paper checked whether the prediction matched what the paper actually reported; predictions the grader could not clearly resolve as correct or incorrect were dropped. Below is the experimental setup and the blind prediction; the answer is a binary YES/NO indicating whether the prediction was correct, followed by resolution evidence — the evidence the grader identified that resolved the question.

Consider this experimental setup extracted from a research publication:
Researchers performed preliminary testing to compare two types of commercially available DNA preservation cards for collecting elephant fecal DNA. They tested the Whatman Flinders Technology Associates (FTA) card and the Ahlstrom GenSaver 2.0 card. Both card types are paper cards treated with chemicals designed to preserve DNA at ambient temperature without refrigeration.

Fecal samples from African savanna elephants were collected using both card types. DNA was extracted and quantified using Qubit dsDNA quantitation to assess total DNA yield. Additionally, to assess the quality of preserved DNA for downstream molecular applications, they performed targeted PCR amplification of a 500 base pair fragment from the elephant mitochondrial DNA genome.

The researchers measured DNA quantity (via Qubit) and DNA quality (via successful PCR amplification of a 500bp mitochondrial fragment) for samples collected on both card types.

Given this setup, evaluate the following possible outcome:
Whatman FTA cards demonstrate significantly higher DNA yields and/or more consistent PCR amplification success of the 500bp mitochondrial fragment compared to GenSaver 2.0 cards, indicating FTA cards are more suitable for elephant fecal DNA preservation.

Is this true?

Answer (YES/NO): NO